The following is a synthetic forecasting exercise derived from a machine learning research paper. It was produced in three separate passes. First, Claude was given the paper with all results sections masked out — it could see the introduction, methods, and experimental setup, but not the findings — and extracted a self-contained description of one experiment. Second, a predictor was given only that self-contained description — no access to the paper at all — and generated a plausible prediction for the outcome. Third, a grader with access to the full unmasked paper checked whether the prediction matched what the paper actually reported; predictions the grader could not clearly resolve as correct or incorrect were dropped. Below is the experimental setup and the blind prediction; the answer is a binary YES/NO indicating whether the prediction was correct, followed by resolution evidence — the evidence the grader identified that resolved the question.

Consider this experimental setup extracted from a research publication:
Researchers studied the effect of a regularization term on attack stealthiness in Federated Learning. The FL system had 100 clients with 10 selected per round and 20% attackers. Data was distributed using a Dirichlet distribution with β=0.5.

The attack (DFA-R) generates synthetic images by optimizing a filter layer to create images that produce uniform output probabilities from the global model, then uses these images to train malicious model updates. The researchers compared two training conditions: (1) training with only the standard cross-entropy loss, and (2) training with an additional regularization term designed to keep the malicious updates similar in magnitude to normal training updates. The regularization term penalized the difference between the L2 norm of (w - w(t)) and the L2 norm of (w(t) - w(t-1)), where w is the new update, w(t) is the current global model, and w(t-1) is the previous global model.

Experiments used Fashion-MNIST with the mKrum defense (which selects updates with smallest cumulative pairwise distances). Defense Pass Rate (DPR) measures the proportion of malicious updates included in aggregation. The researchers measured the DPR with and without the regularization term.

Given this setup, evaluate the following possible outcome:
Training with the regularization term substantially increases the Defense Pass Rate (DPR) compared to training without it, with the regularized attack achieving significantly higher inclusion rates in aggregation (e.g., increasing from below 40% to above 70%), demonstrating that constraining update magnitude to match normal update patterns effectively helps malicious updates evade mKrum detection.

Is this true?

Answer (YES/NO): NO